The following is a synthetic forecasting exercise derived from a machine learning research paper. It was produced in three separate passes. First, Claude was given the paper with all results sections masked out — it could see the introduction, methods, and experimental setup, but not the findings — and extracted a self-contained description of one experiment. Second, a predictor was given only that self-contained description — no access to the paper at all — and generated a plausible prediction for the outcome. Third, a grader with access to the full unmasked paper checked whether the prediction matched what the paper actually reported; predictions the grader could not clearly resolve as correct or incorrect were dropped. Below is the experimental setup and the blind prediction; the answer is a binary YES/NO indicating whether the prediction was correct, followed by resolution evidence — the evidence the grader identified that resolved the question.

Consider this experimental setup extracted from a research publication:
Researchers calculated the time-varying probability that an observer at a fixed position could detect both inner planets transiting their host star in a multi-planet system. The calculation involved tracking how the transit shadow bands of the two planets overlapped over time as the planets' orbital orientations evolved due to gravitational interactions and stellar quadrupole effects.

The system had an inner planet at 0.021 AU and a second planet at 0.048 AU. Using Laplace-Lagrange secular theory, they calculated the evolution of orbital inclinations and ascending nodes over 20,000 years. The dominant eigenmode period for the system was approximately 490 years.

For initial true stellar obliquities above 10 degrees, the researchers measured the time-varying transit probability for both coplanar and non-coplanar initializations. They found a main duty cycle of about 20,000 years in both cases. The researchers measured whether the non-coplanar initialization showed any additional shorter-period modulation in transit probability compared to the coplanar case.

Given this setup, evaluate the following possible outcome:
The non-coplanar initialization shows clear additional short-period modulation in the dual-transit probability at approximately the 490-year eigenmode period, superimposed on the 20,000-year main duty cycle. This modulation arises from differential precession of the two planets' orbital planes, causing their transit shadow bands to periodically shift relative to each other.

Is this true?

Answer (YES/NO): NO